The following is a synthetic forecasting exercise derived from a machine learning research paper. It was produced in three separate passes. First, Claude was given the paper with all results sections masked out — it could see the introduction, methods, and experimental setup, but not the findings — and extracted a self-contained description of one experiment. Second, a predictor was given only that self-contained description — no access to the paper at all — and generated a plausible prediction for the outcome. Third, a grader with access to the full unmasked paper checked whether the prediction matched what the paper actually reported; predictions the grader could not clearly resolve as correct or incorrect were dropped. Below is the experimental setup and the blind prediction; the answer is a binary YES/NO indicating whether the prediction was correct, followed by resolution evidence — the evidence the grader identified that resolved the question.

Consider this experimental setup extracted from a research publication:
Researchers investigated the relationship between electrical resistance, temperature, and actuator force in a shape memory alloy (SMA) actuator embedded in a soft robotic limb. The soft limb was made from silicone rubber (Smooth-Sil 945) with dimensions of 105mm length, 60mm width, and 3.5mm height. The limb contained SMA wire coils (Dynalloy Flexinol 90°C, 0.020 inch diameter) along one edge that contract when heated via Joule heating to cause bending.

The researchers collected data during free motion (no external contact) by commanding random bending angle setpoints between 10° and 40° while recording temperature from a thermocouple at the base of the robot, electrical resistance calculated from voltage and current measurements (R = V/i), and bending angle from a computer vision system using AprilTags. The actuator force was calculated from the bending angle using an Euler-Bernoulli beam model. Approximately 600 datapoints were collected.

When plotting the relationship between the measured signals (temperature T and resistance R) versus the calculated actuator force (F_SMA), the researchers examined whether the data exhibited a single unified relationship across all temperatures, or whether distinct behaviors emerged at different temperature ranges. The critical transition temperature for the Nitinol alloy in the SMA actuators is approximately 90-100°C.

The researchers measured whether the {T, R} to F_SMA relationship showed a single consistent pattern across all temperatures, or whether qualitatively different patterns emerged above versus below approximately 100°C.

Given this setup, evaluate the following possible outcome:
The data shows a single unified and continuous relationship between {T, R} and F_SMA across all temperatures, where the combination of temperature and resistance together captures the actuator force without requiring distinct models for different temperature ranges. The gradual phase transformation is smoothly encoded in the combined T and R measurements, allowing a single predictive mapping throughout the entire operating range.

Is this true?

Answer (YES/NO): NO